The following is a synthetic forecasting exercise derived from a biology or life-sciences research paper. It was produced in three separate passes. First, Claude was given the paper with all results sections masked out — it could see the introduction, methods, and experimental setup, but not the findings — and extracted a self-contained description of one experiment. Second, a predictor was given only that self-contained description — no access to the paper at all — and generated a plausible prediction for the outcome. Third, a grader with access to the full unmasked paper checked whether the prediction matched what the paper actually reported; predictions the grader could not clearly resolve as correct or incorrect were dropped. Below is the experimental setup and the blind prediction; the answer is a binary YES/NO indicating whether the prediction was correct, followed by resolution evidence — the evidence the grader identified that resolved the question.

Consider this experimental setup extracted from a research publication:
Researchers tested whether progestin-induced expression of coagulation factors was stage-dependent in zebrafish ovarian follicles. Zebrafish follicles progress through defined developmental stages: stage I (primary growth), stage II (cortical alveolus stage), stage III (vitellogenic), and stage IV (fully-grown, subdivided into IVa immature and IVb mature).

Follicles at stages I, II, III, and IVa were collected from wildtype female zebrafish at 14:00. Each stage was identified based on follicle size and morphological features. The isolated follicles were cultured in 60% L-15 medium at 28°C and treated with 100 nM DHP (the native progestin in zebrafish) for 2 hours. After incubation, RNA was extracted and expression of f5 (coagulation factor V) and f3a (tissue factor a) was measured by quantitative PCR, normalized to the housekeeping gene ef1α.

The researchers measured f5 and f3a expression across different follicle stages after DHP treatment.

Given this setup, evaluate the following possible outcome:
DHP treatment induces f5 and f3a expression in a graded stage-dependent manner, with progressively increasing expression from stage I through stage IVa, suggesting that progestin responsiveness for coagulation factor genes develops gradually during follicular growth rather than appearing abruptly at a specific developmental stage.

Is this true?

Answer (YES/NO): NO